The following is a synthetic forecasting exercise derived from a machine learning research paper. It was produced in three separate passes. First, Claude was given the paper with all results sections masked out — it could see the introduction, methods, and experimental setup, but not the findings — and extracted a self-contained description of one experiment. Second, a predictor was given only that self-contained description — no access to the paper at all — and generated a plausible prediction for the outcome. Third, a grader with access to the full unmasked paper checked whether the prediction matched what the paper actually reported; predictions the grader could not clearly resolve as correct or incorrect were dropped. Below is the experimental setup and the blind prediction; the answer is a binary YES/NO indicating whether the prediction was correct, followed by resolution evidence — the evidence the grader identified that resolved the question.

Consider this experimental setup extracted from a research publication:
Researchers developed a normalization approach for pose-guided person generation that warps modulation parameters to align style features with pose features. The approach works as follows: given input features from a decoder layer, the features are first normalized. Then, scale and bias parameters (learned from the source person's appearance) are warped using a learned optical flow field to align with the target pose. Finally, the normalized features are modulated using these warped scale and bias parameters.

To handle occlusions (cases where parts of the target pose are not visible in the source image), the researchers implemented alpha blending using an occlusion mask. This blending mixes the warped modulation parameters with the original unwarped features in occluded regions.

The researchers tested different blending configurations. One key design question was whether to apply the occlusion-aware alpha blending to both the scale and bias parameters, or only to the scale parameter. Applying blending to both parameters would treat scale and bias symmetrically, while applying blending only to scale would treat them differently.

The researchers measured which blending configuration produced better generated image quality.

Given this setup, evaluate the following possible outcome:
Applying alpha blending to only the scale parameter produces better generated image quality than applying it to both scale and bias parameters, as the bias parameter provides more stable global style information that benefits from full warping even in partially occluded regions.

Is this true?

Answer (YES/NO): YES